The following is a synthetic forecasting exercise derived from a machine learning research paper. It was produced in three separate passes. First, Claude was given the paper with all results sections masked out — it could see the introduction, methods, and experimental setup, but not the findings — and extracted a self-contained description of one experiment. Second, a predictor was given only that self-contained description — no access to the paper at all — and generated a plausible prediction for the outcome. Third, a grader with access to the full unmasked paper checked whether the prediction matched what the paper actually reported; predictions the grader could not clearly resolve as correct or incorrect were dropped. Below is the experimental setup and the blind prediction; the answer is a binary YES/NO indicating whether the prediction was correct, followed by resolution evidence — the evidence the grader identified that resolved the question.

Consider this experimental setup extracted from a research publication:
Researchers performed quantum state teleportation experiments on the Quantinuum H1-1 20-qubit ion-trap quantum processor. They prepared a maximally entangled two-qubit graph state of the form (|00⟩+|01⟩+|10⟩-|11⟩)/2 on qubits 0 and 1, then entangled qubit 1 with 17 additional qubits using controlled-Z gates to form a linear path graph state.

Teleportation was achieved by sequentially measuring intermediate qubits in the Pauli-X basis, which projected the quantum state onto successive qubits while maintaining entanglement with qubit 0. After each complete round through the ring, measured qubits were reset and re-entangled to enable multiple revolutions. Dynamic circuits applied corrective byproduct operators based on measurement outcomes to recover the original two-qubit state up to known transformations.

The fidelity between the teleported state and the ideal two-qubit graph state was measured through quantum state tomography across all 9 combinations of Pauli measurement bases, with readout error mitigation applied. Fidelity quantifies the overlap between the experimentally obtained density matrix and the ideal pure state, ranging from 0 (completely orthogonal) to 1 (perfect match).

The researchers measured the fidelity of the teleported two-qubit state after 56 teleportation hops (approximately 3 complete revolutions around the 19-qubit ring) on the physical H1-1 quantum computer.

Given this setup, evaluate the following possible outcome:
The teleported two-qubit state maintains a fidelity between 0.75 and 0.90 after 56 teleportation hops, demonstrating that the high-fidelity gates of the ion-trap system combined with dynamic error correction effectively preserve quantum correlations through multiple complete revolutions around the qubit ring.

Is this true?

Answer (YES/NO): YES